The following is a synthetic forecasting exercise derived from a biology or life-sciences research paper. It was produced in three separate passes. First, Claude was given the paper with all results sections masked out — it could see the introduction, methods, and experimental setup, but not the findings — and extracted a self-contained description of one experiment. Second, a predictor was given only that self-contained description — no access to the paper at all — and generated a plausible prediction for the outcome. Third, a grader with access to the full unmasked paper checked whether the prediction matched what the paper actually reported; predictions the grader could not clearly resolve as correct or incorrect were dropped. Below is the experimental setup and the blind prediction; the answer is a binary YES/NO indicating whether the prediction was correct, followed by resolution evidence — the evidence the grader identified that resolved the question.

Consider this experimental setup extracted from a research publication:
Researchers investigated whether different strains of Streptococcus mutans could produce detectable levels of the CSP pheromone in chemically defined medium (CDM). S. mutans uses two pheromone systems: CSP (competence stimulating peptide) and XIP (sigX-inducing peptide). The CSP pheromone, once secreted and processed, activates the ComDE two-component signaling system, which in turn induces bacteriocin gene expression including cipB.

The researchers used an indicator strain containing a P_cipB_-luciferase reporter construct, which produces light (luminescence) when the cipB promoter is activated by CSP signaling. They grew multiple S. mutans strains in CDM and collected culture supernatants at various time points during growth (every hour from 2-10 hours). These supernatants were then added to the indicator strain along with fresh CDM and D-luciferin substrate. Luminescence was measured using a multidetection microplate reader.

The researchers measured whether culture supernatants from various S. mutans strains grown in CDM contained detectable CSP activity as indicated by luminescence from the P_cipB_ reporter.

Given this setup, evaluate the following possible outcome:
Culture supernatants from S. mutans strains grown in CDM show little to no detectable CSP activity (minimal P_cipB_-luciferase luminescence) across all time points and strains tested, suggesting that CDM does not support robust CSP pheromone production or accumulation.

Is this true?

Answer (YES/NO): YES